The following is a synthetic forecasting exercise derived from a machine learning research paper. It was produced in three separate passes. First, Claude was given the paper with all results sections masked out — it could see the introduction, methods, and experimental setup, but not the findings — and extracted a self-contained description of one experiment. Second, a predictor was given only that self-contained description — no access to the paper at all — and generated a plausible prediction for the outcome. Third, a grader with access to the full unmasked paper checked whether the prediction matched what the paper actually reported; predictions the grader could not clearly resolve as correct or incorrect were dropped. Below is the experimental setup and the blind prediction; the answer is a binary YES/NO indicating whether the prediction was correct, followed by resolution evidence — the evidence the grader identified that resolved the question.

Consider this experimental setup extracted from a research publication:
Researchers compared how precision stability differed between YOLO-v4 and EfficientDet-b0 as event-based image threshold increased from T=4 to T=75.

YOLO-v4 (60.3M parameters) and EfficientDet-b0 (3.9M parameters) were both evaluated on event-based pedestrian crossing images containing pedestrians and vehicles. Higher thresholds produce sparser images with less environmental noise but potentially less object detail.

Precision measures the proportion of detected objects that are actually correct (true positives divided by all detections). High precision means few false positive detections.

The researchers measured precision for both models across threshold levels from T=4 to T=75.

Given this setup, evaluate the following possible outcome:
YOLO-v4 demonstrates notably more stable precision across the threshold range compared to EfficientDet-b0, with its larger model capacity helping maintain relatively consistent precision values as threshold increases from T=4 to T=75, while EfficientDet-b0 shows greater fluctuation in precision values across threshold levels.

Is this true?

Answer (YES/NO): NO